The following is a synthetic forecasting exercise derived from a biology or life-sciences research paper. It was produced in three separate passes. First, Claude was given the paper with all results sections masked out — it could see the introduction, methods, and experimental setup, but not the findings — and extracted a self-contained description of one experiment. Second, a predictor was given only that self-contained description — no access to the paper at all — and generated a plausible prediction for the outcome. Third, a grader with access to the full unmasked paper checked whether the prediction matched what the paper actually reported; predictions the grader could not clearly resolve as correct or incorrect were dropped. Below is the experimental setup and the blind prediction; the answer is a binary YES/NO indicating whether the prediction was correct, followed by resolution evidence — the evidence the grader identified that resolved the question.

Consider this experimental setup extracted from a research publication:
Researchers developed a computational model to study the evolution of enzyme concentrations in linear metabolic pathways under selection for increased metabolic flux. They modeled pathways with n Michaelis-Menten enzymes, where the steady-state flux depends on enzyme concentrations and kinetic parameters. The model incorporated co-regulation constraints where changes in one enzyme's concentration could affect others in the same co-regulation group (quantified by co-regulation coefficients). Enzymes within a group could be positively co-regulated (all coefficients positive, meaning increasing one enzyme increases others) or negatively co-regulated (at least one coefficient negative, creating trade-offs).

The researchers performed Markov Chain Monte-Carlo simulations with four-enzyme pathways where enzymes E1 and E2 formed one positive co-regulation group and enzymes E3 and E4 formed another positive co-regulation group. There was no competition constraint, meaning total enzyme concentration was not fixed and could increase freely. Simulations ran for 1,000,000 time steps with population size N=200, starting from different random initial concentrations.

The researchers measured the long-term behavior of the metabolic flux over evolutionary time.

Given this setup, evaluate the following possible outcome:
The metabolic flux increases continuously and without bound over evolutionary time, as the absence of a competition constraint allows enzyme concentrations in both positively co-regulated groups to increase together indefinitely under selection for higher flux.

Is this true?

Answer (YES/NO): YES